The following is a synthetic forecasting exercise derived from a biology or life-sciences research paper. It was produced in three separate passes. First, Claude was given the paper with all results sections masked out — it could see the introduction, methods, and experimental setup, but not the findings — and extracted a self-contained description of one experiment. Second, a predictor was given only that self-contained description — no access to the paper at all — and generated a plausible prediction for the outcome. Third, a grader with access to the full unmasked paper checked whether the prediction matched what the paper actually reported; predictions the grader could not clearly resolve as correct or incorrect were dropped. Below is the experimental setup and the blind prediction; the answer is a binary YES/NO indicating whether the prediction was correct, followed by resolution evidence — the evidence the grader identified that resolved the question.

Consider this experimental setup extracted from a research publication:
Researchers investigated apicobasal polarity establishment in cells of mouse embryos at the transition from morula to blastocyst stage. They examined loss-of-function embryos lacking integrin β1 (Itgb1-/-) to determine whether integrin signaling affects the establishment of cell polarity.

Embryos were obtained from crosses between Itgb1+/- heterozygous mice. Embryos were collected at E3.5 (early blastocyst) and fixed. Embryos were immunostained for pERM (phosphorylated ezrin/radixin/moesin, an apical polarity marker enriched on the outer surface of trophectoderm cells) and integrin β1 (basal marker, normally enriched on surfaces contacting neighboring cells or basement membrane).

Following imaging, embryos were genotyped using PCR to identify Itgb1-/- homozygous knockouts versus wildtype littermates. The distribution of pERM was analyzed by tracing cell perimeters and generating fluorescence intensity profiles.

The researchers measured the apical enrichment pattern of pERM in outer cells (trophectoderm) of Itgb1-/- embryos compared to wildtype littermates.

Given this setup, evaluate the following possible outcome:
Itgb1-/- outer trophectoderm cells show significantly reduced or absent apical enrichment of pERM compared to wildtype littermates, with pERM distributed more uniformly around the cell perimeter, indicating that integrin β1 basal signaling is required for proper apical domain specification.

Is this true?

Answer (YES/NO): NO